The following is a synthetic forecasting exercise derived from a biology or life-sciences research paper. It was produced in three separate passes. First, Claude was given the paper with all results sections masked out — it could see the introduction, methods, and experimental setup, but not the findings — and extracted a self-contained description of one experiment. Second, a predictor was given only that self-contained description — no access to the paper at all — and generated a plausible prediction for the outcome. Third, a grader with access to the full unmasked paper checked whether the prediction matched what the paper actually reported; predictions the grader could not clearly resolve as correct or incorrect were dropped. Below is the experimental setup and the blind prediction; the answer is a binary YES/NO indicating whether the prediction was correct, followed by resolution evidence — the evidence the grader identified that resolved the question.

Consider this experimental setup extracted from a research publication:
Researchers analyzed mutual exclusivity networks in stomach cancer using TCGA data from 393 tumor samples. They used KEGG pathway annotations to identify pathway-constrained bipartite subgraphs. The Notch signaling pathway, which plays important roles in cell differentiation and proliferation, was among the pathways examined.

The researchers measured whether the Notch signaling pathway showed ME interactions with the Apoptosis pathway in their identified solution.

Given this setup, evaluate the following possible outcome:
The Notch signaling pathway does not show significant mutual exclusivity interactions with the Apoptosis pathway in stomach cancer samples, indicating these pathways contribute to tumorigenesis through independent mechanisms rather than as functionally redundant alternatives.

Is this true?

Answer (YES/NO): NO